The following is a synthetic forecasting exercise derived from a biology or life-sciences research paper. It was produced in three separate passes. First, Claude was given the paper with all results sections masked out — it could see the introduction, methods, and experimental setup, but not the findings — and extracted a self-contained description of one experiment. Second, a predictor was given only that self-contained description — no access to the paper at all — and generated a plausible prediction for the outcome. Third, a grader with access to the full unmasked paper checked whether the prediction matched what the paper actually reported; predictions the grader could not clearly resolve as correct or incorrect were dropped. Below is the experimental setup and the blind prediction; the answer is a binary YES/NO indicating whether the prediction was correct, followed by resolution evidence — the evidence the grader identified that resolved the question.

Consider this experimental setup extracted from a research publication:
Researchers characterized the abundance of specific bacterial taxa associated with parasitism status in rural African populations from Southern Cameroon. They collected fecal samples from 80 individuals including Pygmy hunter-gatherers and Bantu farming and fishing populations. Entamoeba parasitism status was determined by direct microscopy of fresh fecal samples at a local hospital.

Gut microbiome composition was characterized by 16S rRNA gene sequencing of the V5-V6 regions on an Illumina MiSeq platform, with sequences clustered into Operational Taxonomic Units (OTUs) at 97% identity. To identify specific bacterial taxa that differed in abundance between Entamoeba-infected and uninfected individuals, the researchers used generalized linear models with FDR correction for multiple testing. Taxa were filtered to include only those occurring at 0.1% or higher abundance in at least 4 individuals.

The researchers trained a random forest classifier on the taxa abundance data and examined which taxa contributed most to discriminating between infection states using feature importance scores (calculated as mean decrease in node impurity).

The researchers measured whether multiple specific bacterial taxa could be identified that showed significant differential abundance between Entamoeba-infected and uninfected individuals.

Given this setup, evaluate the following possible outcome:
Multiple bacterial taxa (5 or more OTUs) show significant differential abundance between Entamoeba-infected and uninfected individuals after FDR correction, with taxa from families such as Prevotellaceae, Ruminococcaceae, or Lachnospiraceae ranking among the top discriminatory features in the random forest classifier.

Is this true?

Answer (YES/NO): YES